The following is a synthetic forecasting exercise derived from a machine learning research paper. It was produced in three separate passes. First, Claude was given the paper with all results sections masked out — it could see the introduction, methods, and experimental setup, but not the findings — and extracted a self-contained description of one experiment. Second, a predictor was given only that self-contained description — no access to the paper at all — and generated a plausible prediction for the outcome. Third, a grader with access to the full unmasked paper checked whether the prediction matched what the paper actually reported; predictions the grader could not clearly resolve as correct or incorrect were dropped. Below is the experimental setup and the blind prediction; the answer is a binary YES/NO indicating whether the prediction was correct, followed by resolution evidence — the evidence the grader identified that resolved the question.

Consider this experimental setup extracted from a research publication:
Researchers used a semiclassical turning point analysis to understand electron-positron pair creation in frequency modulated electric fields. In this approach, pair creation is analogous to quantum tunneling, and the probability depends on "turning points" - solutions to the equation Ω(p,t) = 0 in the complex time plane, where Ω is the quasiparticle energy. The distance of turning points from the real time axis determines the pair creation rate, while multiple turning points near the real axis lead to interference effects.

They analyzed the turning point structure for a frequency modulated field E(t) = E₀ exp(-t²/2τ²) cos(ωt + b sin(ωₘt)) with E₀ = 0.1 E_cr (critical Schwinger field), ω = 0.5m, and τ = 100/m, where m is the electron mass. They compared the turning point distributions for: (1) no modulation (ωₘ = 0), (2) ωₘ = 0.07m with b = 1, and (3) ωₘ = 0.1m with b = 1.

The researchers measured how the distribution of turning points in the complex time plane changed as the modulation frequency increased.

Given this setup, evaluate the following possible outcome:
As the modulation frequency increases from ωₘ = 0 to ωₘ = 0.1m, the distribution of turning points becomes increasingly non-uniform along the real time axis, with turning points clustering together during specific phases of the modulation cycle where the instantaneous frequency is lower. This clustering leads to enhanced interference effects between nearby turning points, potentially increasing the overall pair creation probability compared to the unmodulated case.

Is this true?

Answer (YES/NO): NO